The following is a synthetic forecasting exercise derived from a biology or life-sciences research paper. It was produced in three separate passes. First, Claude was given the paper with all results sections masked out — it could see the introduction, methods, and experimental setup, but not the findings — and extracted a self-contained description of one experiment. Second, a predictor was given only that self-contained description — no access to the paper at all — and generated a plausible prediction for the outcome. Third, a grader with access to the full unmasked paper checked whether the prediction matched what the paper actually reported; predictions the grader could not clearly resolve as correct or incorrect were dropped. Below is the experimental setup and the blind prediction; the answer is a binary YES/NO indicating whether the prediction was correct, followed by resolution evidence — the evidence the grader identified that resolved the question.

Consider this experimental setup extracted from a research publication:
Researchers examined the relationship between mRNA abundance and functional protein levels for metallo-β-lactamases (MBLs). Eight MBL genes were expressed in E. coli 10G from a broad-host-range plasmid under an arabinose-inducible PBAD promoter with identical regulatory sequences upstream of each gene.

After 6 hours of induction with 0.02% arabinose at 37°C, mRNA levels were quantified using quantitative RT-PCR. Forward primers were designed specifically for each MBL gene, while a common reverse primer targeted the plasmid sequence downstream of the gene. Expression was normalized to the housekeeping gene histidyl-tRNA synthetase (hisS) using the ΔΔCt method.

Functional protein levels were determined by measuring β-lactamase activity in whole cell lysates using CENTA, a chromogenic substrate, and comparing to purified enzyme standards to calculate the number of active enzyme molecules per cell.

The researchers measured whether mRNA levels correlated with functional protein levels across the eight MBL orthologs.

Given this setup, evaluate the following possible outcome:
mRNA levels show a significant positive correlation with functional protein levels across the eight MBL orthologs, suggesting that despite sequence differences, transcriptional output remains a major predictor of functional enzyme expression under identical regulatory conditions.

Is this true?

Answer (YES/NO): NO